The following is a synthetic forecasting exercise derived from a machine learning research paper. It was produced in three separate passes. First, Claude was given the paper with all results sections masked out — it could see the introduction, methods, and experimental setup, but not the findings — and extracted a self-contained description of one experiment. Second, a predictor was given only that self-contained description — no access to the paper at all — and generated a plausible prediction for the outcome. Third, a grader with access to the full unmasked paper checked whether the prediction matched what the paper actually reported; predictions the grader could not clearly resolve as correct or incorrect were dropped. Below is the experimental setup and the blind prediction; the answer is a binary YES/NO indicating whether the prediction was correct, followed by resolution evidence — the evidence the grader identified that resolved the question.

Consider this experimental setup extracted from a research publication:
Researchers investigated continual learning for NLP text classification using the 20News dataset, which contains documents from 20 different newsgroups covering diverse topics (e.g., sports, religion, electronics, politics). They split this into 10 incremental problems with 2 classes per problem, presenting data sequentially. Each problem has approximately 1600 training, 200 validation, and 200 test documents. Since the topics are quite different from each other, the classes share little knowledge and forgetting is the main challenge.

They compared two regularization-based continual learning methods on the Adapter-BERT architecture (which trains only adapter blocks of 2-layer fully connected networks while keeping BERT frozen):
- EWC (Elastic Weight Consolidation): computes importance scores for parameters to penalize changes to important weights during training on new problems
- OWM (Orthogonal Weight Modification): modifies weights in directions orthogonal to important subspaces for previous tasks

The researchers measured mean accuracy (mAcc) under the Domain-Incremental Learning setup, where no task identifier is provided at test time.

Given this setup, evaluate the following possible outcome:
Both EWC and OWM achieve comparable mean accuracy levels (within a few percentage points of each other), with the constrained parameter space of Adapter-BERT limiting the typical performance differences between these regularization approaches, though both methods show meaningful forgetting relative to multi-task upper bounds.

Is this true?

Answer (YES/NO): NO